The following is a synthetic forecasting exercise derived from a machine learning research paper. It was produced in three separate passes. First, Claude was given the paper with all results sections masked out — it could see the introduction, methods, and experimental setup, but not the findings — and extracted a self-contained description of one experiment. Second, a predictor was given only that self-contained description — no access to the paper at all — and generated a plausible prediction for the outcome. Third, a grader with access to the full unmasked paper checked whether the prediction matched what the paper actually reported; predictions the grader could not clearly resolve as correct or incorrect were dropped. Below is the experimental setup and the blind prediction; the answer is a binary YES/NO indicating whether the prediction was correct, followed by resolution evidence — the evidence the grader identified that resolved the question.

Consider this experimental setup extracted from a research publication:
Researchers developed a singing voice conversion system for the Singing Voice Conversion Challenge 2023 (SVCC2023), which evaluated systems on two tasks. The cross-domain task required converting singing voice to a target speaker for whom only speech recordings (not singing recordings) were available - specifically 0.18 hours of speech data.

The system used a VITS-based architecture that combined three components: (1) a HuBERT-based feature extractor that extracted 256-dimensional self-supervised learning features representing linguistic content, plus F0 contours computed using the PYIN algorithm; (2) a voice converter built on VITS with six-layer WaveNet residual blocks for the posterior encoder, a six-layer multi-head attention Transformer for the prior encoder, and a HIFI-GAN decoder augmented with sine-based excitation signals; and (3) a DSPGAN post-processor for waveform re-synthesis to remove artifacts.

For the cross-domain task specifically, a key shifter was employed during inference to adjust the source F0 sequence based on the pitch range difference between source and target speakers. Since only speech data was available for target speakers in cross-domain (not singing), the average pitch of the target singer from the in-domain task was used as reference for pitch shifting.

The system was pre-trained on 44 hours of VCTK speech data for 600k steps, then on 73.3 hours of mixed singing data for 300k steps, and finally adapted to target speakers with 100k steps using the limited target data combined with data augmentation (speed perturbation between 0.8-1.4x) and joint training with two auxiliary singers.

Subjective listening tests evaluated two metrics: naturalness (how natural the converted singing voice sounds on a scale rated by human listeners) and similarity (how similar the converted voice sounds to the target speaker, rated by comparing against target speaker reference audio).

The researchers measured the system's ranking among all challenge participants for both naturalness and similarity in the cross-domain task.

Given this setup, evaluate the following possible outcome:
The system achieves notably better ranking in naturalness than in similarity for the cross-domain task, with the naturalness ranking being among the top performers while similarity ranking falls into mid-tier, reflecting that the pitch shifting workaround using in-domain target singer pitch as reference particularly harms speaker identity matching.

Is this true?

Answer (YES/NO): NO